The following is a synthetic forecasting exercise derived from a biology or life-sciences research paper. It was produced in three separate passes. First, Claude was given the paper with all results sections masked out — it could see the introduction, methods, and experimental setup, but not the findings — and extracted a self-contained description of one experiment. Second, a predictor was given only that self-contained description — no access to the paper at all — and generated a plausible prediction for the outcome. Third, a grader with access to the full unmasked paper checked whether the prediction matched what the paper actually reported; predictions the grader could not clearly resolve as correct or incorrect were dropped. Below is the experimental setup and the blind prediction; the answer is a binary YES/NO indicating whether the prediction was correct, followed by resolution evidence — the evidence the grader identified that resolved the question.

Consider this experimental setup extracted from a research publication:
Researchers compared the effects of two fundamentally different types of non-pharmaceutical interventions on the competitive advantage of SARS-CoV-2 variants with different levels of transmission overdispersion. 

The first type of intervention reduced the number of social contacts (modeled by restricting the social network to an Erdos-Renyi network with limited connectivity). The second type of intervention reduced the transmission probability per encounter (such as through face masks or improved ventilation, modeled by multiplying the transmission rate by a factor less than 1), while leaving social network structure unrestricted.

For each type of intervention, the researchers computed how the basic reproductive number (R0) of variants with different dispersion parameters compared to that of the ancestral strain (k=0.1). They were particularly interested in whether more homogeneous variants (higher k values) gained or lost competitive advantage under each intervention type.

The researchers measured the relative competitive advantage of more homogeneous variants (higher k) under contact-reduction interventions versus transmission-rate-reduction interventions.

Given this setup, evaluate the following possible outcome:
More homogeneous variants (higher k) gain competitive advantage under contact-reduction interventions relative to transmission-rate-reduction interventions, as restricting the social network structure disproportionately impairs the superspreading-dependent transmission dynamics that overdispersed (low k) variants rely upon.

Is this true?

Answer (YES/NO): YES